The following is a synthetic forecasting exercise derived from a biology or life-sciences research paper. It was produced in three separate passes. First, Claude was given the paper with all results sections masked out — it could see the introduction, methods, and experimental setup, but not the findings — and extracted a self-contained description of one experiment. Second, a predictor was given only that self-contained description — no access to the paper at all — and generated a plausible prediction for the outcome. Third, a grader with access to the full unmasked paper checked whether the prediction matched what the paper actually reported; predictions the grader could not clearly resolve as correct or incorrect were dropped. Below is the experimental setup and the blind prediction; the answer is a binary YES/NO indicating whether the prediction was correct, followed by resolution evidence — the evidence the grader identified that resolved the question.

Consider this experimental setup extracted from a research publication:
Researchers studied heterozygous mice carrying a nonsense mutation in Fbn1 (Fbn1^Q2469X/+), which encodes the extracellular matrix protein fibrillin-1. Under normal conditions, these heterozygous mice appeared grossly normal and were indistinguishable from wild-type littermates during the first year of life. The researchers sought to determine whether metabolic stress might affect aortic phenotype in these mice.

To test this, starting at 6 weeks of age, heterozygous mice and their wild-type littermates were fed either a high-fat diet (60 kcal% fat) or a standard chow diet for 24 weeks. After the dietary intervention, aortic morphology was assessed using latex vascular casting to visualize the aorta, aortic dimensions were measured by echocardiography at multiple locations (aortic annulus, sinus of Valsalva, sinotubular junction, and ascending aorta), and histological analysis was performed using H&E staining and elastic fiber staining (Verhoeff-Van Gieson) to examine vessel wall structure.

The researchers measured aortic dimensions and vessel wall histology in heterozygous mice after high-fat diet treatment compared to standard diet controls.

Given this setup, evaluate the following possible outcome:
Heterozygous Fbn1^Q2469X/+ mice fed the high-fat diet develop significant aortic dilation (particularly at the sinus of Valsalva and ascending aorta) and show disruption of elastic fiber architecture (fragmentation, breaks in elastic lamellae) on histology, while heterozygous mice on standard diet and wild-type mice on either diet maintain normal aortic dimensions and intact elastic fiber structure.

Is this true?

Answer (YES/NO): YES